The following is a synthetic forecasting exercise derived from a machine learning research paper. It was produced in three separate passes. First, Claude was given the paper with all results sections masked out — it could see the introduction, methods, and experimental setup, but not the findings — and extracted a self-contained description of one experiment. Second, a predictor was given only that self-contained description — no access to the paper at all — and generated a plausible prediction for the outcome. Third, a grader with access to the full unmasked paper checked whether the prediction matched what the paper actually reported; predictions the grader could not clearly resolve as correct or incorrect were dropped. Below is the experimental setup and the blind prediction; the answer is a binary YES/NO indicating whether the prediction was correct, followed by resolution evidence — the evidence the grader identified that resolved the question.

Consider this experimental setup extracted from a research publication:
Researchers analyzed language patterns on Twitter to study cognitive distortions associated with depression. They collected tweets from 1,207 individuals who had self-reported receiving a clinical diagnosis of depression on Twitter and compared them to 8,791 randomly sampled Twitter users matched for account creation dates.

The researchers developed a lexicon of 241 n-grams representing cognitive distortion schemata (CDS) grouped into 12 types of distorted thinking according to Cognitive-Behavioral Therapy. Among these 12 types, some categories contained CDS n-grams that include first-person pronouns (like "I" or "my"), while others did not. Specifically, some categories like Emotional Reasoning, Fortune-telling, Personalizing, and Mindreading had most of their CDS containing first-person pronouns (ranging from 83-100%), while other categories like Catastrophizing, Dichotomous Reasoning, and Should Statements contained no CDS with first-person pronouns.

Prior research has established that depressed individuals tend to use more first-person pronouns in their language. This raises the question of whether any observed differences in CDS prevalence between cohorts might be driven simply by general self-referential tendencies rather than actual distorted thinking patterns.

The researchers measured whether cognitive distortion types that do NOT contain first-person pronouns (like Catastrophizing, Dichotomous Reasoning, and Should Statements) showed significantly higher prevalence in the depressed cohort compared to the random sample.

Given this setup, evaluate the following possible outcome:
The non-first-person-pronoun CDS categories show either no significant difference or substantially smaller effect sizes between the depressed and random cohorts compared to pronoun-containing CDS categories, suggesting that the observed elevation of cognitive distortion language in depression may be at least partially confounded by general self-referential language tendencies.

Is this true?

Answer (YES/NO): NO